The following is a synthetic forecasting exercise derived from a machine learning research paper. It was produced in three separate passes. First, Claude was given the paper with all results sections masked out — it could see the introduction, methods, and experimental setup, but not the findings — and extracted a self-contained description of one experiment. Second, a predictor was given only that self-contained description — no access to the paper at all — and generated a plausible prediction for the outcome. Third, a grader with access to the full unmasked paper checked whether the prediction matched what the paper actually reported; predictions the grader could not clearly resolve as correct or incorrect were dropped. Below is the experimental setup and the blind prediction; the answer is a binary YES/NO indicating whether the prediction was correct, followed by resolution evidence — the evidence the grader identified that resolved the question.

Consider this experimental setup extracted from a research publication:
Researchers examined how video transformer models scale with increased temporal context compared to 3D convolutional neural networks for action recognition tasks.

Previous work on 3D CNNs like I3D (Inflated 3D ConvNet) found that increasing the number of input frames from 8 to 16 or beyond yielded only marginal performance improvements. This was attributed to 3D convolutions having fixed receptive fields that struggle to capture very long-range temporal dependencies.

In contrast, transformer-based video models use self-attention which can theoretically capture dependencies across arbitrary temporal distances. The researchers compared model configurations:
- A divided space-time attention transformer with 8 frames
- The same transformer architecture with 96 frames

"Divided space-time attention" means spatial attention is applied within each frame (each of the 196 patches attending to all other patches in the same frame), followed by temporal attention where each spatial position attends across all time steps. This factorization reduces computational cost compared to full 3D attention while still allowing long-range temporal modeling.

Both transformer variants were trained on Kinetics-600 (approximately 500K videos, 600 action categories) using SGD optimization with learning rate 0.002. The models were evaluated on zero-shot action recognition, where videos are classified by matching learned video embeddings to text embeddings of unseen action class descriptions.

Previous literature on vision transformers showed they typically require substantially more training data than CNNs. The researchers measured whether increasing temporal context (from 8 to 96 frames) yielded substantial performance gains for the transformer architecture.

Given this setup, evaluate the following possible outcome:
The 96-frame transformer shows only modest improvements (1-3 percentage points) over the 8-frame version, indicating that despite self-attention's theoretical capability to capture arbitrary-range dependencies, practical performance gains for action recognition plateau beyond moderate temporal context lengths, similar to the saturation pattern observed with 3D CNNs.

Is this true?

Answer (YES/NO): NO